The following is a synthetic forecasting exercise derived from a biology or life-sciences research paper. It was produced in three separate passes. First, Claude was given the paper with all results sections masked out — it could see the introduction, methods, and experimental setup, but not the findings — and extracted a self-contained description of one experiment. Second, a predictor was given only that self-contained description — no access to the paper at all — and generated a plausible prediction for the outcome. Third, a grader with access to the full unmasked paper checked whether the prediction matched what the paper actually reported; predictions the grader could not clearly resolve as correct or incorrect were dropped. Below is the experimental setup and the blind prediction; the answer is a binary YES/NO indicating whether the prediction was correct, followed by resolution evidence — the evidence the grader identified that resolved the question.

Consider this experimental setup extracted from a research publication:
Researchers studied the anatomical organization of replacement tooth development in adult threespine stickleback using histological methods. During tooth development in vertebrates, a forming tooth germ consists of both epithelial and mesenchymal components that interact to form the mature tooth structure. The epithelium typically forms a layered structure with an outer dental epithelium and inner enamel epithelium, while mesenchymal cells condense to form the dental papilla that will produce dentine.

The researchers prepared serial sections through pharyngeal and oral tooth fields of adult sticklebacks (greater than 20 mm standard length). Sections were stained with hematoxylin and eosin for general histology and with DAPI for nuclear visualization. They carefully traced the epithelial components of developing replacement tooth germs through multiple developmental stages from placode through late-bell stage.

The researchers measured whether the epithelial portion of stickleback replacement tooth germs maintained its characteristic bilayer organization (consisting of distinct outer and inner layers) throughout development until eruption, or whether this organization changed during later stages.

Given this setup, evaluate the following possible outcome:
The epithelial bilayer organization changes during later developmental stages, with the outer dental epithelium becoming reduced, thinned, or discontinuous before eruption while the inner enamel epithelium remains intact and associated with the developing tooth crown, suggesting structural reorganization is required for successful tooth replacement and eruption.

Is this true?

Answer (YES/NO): NO